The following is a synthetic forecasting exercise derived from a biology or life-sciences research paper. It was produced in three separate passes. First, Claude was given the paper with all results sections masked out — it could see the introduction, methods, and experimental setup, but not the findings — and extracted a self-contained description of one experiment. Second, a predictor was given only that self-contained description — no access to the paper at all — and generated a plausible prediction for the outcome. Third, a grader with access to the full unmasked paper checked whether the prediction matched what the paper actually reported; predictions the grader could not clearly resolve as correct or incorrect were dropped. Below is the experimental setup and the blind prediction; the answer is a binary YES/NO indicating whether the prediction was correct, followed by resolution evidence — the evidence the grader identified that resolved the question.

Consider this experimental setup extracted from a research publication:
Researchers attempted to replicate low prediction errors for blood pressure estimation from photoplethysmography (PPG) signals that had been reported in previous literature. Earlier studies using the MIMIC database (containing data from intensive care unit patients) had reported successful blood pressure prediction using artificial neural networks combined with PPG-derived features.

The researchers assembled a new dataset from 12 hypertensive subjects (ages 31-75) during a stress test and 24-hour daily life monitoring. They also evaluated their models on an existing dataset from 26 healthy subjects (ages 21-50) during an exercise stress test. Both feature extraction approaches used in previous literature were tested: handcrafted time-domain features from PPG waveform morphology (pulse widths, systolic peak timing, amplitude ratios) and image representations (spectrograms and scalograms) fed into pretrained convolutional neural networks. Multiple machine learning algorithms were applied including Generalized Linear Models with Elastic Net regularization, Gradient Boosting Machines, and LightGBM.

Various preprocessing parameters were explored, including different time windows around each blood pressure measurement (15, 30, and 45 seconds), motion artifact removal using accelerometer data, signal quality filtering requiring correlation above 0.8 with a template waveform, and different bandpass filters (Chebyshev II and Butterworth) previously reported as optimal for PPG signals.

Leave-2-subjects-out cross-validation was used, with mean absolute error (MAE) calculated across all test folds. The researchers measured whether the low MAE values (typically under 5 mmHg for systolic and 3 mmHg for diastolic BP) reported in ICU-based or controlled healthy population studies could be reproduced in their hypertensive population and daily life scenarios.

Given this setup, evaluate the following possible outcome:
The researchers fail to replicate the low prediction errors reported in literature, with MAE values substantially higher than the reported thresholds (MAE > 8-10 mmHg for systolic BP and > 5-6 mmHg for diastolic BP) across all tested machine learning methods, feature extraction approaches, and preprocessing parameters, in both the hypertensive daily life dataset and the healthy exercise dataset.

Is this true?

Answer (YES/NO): YES